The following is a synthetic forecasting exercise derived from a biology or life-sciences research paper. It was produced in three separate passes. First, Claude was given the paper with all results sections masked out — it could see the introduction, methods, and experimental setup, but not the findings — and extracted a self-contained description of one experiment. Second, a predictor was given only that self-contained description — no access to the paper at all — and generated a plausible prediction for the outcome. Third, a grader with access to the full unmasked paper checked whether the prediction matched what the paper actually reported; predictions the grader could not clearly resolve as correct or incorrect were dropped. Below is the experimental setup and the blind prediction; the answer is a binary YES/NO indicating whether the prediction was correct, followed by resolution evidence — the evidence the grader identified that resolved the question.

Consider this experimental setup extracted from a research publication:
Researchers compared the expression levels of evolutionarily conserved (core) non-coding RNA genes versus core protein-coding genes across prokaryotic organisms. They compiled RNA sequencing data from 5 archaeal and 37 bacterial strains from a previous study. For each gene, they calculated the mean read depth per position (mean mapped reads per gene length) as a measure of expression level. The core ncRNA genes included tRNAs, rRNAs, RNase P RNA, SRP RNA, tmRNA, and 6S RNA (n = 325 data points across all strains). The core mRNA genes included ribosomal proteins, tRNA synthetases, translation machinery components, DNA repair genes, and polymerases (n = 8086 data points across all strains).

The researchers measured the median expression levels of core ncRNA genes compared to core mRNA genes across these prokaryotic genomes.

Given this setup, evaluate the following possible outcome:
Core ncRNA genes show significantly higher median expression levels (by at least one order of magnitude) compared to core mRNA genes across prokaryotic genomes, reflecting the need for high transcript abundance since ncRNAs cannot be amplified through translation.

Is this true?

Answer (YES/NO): YES